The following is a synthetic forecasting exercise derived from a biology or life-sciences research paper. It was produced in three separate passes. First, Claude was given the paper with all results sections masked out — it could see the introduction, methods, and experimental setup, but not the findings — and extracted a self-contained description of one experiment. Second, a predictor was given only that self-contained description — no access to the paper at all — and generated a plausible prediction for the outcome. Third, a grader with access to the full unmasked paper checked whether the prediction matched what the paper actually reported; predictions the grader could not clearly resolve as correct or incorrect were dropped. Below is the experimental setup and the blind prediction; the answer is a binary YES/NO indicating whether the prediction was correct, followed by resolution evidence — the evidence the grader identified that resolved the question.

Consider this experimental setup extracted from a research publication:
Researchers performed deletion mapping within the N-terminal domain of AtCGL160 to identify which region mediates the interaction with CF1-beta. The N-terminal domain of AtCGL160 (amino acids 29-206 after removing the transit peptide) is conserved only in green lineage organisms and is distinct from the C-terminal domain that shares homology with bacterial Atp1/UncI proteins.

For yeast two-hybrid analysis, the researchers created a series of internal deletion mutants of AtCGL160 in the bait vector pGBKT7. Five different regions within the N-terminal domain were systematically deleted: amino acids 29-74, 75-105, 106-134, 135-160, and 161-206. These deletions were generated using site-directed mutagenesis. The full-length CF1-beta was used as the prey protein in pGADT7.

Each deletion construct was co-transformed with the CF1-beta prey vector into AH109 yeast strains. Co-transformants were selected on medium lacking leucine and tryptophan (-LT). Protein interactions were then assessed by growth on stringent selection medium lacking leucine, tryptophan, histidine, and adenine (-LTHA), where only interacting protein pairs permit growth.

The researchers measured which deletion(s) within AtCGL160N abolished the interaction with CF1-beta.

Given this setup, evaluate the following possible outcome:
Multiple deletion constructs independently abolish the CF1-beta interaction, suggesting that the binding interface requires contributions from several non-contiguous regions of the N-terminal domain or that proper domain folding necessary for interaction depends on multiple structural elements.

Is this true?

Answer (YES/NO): YES